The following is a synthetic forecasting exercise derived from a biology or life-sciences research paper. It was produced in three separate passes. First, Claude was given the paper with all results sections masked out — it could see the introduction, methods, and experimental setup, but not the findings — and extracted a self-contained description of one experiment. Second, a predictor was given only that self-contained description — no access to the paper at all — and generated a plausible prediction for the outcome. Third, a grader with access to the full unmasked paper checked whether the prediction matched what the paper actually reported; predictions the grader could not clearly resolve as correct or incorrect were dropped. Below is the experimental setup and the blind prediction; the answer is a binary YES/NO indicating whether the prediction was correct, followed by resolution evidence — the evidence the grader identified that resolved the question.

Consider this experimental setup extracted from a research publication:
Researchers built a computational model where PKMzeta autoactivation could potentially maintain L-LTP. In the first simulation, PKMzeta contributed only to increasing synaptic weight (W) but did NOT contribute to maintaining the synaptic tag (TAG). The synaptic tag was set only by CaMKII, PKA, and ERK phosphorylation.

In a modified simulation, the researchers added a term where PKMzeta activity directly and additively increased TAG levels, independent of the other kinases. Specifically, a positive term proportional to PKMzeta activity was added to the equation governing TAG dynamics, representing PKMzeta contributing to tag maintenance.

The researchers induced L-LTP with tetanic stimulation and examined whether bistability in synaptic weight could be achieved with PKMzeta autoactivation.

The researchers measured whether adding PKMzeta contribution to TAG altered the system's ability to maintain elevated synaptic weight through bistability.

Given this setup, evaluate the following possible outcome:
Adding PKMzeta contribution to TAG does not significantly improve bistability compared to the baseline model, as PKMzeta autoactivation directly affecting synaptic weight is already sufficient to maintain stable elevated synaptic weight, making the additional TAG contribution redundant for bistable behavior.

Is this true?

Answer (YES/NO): NO